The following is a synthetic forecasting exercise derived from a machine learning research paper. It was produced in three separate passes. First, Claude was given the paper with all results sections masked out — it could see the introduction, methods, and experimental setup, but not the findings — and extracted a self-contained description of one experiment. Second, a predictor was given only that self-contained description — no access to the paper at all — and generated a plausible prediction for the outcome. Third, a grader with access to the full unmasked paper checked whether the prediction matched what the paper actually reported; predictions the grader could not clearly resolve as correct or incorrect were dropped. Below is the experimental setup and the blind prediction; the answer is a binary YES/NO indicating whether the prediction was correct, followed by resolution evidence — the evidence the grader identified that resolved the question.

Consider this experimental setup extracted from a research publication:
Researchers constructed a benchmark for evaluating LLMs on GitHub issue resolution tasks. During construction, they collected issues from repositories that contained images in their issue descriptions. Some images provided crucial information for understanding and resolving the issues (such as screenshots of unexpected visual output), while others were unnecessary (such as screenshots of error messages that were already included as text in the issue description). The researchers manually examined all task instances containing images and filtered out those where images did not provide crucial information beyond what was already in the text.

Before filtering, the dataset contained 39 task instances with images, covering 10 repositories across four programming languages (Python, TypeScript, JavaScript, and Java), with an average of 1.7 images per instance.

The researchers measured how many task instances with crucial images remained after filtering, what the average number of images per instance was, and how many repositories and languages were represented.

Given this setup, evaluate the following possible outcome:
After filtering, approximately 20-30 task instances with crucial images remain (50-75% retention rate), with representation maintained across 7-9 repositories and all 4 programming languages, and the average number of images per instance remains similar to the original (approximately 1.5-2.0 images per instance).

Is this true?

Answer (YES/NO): NO